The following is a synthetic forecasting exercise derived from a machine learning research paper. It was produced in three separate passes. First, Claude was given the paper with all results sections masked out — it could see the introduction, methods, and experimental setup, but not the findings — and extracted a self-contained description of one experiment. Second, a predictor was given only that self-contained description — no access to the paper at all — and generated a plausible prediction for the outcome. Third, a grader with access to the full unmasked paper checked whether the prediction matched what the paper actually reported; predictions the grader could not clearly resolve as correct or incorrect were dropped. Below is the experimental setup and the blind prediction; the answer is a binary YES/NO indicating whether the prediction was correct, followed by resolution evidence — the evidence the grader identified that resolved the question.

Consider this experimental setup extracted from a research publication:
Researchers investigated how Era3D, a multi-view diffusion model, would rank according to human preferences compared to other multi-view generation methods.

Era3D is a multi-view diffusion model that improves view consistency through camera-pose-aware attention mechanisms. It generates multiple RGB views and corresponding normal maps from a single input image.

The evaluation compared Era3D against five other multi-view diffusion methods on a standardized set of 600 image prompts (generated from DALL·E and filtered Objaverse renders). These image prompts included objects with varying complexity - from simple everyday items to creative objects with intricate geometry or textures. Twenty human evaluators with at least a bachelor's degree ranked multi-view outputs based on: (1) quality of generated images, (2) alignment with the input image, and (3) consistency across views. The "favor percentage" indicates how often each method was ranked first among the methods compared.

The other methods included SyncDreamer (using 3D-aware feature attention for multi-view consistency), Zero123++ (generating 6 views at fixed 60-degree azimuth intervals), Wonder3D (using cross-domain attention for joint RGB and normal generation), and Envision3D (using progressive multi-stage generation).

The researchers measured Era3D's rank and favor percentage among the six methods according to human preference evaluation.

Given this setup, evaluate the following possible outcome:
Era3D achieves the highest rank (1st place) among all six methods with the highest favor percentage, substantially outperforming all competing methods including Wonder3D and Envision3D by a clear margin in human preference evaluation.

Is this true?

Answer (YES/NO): NO